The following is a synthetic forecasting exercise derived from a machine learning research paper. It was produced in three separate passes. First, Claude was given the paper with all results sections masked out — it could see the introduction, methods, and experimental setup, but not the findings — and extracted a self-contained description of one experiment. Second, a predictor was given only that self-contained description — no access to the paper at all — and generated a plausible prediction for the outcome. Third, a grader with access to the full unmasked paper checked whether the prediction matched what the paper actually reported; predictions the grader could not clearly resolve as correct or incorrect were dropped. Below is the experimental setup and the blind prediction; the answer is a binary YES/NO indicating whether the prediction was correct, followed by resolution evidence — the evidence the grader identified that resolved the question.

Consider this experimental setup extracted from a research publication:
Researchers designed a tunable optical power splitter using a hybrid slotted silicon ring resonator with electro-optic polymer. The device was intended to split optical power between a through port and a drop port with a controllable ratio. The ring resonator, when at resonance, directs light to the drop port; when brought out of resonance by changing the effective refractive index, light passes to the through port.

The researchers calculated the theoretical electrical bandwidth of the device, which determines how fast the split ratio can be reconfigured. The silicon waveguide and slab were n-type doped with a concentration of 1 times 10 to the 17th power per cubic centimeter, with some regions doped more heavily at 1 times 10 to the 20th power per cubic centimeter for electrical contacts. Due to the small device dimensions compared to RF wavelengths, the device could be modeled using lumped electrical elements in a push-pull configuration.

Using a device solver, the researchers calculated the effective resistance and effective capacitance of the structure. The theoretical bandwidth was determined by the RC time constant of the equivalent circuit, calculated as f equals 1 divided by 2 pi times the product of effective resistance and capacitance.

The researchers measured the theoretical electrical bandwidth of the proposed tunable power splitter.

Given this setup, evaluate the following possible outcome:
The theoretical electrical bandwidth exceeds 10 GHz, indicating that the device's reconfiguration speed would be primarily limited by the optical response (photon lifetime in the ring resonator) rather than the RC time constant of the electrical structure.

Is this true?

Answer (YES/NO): NO